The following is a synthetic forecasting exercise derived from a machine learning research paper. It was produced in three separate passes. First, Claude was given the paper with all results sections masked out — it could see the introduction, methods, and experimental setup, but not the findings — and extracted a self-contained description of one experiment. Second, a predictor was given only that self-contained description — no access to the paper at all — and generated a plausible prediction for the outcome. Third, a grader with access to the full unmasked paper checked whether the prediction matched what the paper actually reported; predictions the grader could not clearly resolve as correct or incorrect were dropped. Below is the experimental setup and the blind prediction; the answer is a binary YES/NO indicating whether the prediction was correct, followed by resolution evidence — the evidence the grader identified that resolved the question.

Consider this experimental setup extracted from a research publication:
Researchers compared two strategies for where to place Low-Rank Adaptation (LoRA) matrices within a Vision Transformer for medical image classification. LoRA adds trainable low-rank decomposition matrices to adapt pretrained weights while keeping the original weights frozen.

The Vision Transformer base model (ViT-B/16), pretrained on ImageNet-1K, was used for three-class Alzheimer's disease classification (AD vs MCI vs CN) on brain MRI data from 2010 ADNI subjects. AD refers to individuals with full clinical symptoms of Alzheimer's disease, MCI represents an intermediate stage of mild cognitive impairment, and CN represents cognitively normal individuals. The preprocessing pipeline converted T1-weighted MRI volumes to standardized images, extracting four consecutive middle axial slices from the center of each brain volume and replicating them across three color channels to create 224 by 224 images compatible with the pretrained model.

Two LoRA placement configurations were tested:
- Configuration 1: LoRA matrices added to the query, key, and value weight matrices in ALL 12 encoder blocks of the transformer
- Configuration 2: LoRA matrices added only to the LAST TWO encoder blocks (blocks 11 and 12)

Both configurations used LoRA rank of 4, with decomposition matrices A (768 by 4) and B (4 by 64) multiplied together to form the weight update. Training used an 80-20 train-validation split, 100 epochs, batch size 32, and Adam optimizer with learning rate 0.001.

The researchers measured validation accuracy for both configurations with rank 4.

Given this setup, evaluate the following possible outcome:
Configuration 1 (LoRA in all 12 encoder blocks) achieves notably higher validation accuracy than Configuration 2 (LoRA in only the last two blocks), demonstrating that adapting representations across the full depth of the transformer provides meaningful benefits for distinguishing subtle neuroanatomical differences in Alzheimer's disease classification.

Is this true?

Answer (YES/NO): YES